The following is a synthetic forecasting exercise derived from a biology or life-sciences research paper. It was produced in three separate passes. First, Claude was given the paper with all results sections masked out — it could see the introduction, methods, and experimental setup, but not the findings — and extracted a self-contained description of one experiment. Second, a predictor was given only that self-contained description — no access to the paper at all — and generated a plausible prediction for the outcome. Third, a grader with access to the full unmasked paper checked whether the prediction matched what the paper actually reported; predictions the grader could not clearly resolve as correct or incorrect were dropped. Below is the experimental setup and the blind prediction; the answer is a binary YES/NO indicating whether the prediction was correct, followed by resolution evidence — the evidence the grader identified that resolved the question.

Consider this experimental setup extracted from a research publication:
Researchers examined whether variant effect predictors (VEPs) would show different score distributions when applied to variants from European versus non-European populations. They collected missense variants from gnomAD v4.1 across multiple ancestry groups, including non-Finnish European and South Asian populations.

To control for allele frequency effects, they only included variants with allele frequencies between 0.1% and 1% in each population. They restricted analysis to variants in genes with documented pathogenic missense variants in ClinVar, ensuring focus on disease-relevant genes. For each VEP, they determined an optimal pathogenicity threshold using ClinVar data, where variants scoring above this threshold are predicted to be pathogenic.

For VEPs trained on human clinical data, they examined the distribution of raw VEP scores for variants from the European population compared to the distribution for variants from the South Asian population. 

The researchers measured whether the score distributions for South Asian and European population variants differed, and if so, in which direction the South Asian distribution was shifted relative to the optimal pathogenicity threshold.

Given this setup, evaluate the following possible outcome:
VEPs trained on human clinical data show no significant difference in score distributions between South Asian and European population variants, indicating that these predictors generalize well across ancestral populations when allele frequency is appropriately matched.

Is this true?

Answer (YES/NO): NO